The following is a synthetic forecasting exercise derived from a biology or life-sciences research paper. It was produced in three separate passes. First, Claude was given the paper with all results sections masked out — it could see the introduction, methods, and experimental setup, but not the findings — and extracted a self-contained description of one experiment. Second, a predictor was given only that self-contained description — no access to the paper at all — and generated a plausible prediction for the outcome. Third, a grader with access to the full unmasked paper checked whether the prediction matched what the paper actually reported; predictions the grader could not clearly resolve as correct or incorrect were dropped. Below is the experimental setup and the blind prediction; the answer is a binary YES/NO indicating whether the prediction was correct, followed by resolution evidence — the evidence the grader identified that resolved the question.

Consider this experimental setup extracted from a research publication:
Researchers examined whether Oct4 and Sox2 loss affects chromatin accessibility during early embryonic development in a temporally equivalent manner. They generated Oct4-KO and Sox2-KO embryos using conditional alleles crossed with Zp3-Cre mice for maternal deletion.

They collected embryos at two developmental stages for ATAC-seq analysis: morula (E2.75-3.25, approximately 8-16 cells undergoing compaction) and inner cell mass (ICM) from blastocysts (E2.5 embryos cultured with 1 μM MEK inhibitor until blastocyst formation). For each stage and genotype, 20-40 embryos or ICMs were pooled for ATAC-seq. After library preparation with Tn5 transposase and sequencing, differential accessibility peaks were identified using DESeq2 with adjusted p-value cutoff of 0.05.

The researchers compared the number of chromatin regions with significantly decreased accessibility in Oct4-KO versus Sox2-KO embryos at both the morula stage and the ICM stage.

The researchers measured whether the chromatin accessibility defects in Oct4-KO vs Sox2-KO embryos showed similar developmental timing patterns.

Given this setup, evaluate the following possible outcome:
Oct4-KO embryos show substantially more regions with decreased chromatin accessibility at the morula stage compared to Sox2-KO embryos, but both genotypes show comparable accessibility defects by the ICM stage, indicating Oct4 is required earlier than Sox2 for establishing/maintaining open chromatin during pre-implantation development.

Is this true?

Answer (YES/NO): NO